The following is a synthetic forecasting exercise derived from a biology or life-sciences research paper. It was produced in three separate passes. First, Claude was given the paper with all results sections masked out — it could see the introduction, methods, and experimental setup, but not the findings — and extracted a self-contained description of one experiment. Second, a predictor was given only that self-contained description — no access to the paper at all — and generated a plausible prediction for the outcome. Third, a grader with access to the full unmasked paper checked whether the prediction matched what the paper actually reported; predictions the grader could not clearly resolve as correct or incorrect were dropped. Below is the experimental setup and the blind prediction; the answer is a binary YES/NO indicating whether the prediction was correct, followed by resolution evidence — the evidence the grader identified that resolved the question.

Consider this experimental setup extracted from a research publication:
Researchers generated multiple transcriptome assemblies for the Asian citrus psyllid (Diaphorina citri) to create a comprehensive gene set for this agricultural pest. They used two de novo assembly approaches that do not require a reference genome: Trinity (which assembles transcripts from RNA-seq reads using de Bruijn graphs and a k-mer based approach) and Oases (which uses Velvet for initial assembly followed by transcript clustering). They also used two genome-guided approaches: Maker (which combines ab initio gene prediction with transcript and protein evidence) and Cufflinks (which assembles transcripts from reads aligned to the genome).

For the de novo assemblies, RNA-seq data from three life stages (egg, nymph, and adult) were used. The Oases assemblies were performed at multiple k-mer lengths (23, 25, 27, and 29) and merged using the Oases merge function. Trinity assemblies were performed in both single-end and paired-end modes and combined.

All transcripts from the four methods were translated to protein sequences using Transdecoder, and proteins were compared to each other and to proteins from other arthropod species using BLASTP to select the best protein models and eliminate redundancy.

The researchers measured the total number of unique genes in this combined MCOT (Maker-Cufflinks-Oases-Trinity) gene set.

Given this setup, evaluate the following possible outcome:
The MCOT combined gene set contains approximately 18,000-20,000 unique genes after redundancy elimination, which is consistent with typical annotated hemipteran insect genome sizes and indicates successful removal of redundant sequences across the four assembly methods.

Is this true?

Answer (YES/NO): NO